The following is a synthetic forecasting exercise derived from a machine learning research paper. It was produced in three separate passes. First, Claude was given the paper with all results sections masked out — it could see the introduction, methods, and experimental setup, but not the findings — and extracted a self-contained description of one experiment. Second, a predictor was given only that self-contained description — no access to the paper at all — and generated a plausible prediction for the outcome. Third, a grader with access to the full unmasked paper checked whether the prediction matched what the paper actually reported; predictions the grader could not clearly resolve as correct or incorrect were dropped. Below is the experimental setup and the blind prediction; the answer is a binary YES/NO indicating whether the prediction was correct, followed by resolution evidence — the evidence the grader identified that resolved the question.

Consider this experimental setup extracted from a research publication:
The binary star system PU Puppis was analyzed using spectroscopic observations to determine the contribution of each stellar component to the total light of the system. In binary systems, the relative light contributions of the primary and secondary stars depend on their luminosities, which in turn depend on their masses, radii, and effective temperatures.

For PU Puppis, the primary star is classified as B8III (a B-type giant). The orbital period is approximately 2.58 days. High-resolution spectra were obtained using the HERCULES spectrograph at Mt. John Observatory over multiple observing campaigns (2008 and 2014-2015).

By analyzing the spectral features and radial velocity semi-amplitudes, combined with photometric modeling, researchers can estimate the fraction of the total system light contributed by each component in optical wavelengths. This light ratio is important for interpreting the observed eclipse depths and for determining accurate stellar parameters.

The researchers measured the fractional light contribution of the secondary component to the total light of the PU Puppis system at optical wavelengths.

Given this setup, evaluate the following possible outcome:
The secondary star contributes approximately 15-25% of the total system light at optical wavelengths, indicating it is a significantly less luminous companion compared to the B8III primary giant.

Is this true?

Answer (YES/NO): NO